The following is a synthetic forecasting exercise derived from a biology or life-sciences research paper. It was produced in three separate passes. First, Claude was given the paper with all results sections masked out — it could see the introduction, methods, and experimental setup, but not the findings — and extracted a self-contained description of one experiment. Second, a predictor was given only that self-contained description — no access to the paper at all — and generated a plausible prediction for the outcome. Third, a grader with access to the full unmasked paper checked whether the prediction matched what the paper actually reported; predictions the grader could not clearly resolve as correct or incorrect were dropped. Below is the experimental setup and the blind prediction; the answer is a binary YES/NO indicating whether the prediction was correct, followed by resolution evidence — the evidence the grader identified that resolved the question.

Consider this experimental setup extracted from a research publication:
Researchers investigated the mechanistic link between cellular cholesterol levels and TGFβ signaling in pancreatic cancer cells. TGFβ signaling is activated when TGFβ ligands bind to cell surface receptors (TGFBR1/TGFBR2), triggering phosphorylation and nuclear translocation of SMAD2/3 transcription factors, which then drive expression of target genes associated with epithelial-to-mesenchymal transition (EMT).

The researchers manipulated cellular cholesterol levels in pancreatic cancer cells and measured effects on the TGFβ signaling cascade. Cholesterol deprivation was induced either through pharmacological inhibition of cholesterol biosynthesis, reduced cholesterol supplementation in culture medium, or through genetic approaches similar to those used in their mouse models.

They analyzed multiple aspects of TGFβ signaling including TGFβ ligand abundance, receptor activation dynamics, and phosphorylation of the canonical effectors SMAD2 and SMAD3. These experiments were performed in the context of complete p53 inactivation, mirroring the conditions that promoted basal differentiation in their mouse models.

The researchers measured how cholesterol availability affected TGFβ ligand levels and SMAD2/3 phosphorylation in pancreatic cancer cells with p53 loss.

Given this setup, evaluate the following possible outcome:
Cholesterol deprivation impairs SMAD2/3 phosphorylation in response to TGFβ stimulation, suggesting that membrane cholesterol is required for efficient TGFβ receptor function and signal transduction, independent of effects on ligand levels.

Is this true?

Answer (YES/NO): NO